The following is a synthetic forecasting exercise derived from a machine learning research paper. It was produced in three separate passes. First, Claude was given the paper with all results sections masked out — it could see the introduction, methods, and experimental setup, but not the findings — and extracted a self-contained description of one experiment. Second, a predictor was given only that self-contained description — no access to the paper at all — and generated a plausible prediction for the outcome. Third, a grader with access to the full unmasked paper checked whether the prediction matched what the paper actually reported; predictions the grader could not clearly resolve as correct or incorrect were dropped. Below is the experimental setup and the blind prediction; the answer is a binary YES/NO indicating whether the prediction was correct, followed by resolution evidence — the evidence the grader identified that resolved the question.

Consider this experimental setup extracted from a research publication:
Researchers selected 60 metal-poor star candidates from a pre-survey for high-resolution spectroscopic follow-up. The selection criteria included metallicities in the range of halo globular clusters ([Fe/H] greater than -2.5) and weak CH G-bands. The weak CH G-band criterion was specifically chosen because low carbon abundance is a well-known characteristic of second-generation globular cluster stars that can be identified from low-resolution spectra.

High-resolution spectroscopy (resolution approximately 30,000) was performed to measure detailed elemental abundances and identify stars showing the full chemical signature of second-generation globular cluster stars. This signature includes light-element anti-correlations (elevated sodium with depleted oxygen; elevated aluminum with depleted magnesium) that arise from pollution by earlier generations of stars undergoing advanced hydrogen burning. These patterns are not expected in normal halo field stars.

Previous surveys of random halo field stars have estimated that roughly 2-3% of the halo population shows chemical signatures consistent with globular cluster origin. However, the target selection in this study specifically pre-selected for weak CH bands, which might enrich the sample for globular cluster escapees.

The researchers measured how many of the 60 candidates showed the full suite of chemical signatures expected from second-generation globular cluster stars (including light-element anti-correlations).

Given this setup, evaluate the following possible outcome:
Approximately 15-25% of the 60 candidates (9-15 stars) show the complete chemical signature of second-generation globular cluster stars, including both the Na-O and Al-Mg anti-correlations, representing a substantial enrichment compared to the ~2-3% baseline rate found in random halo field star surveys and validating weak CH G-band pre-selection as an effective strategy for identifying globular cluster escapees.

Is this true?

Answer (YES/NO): NO